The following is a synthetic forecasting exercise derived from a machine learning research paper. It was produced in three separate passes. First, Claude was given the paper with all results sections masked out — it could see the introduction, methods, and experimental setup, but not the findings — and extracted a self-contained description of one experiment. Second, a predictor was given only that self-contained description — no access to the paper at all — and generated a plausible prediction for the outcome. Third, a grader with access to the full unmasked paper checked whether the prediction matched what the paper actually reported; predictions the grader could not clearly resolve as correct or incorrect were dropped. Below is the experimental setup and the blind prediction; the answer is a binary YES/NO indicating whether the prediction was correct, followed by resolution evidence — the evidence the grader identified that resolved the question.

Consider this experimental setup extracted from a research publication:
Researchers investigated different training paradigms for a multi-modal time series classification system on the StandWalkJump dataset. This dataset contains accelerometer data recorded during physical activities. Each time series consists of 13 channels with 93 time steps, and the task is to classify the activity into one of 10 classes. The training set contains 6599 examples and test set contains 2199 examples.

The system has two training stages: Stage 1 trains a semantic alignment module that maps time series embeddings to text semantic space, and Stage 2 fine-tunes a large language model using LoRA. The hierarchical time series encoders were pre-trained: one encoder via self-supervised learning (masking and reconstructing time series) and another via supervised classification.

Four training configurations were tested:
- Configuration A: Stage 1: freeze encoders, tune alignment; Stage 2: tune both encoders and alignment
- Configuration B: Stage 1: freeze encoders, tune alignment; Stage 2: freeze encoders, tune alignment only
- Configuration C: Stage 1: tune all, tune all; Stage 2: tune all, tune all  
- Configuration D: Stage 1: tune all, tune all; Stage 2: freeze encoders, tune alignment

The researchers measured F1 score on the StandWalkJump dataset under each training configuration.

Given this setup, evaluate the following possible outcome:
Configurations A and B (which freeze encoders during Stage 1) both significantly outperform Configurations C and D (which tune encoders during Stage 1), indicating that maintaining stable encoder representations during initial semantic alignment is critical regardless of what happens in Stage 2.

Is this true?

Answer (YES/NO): NO